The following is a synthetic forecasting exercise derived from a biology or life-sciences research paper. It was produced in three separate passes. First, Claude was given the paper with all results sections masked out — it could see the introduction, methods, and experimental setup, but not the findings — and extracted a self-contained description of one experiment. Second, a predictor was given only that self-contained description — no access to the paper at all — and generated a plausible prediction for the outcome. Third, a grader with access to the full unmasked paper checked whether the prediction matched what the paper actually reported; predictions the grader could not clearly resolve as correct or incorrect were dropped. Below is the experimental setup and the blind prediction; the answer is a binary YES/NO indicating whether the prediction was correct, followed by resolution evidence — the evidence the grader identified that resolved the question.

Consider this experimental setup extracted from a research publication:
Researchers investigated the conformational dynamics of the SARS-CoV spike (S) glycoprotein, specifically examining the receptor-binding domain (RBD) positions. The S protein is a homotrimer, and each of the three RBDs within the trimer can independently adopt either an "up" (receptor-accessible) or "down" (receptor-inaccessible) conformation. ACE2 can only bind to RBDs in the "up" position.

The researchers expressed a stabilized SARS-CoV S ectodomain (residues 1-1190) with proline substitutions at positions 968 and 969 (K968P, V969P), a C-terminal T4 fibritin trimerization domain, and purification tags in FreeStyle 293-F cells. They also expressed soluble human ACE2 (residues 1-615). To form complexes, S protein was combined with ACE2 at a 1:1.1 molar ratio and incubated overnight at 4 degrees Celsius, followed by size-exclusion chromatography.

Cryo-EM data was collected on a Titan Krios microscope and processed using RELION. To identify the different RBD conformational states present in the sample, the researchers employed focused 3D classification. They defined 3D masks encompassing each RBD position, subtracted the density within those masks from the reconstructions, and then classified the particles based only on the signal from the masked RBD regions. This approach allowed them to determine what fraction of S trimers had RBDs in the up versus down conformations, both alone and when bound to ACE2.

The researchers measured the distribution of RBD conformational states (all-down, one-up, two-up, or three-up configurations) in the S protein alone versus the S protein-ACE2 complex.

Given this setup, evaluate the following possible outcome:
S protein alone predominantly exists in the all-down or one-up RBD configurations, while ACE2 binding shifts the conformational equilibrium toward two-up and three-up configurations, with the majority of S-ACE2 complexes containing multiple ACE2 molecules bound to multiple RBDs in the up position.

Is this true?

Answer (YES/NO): NO